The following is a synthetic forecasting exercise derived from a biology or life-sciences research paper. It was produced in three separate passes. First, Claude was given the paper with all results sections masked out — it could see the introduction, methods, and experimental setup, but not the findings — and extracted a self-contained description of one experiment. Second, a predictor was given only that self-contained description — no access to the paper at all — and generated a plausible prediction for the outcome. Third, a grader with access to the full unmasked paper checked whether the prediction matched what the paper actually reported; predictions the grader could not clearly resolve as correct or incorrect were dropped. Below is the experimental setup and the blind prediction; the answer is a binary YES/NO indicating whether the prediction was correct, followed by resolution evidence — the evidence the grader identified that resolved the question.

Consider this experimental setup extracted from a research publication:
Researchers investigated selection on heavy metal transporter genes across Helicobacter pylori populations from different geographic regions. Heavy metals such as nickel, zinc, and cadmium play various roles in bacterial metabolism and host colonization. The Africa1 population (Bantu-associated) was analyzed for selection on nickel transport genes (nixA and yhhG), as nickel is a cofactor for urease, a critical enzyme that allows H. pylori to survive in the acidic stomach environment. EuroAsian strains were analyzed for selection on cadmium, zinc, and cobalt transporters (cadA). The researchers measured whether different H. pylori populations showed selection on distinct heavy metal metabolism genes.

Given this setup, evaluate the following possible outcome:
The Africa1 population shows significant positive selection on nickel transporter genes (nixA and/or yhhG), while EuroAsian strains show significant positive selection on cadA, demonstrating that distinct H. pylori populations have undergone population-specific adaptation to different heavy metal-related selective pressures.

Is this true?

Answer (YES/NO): YES